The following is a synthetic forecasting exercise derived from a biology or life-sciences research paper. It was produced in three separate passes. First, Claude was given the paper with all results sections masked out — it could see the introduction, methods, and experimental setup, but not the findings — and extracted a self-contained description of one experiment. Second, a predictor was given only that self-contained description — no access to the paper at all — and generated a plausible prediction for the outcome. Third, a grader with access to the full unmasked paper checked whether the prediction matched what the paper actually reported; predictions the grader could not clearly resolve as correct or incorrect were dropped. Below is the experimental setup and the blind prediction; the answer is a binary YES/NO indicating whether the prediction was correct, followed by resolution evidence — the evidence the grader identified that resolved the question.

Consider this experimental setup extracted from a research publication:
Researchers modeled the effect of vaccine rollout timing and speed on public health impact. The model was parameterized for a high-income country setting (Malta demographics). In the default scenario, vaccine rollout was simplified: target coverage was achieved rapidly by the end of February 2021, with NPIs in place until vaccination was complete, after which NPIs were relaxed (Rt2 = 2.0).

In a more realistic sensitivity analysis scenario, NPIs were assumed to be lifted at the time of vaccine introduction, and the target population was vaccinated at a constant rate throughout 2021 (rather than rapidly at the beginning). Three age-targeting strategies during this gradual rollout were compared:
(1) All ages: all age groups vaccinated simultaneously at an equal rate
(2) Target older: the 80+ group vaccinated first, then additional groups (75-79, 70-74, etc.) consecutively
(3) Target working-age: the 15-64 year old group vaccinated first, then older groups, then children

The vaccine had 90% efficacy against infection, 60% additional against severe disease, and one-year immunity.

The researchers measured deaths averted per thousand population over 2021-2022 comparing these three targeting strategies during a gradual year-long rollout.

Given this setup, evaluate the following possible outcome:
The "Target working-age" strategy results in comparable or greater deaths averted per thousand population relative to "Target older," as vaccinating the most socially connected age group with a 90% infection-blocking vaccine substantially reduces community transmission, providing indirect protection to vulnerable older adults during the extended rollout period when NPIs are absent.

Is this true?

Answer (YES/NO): NO